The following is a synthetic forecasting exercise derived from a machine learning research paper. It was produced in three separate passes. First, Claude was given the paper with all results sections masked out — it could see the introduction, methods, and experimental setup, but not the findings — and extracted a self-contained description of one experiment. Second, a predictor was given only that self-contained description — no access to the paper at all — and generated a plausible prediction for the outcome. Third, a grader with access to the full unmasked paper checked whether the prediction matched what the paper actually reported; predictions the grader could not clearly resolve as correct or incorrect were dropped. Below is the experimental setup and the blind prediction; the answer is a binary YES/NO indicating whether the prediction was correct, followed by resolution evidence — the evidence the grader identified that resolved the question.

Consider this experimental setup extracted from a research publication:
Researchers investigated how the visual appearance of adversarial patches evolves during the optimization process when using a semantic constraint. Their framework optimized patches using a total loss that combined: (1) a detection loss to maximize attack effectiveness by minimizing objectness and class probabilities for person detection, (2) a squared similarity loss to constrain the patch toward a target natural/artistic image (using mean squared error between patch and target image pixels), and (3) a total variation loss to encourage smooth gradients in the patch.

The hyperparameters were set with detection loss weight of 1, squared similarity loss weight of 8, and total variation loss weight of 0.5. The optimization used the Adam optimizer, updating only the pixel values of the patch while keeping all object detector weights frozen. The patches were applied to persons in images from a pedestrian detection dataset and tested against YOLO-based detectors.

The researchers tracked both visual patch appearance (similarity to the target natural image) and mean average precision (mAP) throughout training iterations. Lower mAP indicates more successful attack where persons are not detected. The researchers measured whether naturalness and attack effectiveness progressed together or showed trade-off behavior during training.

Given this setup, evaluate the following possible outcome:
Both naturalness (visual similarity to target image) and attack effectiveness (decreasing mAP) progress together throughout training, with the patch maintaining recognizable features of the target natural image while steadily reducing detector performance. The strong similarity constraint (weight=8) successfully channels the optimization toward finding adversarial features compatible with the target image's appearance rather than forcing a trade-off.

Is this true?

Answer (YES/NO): YES